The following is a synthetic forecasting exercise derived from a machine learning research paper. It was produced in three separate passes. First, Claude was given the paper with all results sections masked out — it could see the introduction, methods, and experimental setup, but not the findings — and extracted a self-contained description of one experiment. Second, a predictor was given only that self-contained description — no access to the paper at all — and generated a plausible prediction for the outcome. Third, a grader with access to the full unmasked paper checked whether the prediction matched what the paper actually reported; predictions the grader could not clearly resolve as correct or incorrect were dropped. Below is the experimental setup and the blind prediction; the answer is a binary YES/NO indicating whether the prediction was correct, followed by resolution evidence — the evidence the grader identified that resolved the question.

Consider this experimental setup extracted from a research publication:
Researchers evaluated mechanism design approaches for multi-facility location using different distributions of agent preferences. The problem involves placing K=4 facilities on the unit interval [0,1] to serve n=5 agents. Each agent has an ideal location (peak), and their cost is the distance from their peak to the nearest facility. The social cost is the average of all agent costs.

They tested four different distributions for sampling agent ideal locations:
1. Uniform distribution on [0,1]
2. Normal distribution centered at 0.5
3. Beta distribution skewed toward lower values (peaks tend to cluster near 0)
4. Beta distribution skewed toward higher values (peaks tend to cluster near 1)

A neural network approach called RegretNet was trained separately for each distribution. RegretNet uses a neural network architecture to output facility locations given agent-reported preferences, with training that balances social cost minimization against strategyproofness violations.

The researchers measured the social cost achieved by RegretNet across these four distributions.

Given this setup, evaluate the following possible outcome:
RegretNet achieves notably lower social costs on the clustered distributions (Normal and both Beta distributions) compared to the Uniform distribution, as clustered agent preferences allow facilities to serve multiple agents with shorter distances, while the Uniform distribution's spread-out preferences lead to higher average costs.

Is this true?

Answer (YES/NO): YES